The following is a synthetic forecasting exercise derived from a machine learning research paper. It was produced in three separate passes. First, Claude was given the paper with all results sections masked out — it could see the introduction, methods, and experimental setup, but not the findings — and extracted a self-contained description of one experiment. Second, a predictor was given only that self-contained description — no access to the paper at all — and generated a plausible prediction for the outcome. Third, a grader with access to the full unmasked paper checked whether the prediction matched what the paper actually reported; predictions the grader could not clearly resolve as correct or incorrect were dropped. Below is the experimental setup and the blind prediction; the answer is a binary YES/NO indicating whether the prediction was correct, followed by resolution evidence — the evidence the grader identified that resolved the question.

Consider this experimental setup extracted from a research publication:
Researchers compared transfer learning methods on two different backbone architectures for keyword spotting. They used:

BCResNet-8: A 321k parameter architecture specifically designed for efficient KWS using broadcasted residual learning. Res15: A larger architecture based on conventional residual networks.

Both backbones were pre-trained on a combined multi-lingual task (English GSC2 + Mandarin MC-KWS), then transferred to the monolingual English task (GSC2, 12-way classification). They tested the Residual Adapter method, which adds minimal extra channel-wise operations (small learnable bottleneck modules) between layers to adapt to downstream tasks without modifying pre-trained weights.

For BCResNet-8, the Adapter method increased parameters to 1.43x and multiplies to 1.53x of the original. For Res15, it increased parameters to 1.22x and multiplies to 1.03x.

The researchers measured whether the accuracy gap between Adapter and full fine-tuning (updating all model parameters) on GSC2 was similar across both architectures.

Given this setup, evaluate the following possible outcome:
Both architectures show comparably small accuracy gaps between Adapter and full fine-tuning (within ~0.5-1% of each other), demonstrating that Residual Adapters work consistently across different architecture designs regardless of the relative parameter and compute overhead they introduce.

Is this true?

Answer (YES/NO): YES